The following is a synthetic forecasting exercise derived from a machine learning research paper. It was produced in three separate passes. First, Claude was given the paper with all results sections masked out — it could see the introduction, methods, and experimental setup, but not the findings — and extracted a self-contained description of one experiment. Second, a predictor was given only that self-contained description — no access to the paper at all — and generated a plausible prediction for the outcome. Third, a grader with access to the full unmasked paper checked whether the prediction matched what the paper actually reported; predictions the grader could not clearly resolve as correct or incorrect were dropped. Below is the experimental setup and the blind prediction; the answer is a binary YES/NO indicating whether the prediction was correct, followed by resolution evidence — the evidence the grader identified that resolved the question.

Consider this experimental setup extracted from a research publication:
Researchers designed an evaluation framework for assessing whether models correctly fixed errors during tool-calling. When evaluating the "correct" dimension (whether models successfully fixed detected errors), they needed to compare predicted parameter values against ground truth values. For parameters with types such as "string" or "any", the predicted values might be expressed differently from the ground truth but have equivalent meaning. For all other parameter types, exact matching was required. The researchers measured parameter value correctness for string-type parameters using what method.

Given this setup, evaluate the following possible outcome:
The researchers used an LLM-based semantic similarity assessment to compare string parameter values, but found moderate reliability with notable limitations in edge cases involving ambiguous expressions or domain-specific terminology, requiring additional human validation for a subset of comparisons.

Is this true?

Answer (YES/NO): NO